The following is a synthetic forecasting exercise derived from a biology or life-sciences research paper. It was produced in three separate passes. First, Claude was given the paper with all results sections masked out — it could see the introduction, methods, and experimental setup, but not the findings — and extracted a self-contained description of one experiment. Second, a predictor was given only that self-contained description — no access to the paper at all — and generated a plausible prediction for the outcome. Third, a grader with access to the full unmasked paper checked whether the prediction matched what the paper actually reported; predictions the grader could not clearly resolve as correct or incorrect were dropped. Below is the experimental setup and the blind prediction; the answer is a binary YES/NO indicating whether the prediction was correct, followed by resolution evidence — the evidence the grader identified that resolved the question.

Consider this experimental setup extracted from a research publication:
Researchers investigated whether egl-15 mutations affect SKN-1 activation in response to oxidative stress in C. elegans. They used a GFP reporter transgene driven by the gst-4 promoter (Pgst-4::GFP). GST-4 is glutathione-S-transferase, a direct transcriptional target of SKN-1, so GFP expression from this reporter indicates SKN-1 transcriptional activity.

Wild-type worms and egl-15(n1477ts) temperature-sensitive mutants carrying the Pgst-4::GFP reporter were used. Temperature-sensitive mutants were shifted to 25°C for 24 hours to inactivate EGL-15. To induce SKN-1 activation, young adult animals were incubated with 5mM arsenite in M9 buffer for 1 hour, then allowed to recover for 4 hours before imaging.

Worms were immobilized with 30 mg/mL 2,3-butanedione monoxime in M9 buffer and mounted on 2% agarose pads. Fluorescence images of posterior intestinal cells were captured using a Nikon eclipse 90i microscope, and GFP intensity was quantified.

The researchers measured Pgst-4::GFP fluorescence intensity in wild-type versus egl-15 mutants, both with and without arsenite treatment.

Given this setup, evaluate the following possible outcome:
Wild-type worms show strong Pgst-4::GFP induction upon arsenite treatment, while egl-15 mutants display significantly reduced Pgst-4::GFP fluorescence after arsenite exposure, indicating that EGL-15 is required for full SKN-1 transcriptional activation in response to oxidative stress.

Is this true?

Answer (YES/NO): NO